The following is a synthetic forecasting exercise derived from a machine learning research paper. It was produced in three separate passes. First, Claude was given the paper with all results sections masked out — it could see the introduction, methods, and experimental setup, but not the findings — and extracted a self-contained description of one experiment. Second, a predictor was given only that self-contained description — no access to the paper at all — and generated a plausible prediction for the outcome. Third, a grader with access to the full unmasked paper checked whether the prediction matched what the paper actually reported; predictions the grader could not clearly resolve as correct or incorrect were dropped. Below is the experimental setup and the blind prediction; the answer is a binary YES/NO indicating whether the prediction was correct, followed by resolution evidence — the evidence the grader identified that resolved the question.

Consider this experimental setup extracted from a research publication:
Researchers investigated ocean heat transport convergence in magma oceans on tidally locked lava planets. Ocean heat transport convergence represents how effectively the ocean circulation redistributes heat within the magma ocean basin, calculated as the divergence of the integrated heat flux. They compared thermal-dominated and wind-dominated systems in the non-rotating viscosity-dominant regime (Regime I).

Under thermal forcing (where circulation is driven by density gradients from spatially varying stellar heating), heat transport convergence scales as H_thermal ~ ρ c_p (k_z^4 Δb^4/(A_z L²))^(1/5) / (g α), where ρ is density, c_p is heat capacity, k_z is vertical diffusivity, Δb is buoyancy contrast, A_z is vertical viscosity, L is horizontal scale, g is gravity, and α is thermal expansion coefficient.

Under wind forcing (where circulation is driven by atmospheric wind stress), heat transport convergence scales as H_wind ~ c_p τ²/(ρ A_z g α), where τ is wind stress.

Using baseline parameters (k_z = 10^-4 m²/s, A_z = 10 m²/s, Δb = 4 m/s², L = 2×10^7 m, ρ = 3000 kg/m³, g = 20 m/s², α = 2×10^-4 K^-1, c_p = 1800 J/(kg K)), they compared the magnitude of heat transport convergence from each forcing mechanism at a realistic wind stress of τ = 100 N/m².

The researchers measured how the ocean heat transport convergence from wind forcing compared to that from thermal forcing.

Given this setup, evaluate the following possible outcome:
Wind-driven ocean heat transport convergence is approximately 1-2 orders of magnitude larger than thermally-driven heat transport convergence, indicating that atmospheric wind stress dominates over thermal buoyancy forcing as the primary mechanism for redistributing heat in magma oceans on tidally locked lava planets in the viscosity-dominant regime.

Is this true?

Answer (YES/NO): YES